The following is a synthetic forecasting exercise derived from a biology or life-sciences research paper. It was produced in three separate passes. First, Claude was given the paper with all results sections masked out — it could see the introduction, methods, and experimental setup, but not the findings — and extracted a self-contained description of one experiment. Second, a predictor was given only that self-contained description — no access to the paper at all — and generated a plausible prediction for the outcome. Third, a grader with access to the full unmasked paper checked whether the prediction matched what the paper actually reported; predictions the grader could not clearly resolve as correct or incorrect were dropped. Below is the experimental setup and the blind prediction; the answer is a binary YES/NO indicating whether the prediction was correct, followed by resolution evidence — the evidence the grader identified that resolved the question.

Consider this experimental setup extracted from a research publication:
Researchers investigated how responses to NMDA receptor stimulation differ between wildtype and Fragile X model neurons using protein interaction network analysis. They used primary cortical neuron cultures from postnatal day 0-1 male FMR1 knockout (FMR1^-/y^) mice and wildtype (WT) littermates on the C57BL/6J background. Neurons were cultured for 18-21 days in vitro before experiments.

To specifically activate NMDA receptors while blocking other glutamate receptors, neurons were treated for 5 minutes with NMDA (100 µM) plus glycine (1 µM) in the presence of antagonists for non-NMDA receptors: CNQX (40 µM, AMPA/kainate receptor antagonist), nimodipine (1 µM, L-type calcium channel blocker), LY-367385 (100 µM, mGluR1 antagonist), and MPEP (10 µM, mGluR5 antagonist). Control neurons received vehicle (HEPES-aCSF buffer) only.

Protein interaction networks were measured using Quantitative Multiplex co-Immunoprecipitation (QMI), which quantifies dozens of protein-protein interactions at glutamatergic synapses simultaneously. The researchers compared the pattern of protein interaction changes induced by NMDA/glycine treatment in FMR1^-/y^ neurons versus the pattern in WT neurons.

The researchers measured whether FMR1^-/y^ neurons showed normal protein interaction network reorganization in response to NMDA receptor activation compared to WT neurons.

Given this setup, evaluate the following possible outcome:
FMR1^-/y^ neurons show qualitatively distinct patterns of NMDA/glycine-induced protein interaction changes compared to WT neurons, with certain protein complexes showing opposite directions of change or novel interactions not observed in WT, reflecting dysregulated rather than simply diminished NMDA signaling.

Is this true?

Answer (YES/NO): NO